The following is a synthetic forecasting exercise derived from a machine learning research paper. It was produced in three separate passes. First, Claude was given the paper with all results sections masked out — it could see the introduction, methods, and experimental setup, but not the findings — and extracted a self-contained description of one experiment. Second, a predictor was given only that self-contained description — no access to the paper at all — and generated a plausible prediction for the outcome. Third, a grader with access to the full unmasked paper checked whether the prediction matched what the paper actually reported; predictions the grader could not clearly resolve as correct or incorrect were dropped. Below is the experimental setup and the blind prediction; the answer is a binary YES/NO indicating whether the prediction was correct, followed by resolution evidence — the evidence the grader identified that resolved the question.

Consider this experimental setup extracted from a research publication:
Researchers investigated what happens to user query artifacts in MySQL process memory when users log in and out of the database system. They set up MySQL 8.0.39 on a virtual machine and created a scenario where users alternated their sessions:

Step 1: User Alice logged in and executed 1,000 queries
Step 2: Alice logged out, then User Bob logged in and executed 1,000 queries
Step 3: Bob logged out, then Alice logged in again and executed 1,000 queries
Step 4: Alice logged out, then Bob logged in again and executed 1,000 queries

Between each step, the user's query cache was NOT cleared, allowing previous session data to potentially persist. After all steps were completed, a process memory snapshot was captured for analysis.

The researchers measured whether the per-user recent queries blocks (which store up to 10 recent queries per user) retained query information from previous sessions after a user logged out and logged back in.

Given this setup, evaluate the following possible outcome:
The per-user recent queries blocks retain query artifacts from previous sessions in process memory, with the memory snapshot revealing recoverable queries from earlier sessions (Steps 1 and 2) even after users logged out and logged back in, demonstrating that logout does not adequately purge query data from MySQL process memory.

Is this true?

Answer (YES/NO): YES